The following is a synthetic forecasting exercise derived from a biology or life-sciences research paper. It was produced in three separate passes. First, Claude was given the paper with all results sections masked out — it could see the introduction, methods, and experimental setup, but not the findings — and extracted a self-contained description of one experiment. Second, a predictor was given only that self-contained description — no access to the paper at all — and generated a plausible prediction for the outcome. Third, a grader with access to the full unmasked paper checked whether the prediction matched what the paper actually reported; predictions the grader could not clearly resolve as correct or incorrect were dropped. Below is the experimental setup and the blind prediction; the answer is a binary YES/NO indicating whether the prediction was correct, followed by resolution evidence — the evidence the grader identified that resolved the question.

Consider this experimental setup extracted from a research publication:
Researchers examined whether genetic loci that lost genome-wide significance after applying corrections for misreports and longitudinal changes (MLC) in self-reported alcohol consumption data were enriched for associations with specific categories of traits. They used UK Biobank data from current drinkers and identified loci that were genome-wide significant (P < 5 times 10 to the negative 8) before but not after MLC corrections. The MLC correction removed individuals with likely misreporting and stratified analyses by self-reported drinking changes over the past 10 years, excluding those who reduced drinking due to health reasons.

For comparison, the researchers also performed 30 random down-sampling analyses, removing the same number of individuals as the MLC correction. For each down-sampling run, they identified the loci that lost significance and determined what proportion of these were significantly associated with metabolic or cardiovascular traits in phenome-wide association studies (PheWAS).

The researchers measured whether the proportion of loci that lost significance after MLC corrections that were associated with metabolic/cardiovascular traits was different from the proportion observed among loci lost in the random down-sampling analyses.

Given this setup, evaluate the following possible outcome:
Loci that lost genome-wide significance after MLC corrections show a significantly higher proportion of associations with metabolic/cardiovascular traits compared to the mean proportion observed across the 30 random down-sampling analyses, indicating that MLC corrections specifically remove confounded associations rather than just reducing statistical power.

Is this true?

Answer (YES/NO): YES